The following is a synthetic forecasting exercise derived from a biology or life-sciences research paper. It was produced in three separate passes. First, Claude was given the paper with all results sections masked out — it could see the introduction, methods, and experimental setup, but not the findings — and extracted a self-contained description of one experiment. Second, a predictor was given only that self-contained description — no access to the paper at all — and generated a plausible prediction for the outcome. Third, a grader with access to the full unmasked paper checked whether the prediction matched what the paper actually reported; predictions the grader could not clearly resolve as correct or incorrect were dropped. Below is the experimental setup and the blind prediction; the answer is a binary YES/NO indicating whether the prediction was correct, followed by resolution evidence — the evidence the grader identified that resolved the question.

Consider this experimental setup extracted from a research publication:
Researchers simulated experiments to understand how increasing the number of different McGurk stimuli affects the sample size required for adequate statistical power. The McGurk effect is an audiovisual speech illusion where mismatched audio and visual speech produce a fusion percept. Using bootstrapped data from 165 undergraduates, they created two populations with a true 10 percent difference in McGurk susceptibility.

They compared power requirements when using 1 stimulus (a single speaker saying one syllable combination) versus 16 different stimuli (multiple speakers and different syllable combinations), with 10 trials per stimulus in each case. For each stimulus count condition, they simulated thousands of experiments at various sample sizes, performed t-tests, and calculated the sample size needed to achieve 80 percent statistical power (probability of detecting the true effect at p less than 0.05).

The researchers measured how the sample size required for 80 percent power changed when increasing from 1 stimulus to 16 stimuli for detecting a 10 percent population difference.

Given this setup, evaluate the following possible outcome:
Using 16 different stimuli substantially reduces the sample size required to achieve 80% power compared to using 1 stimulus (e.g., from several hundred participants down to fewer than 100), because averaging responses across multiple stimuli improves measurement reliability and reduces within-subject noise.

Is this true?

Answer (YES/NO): NO